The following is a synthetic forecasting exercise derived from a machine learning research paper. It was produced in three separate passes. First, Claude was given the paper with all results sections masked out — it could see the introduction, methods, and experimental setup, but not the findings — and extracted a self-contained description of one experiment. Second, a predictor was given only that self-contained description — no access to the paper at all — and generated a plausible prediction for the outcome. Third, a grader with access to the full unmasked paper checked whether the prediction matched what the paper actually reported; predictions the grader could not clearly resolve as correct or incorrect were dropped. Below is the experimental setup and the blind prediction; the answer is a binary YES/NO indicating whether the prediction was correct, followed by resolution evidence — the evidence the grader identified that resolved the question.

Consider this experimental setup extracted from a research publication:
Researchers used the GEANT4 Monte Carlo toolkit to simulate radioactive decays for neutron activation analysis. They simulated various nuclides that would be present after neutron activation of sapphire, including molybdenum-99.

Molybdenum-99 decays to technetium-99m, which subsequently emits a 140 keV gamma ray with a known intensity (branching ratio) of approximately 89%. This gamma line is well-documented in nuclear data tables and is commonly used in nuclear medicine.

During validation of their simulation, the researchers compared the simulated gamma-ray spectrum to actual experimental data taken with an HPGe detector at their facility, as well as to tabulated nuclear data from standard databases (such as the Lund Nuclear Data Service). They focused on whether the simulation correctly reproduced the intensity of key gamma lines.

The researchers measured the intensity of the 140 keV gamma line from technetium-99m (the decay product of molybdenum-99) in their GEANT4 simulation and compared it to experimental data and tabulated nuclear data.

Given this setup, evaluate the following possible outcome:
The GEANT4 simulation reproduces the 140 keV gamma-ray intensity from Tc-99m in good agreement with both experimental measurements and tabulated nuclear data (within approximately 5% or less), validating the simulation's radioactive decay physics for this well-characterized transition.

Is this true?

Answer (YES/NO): NO